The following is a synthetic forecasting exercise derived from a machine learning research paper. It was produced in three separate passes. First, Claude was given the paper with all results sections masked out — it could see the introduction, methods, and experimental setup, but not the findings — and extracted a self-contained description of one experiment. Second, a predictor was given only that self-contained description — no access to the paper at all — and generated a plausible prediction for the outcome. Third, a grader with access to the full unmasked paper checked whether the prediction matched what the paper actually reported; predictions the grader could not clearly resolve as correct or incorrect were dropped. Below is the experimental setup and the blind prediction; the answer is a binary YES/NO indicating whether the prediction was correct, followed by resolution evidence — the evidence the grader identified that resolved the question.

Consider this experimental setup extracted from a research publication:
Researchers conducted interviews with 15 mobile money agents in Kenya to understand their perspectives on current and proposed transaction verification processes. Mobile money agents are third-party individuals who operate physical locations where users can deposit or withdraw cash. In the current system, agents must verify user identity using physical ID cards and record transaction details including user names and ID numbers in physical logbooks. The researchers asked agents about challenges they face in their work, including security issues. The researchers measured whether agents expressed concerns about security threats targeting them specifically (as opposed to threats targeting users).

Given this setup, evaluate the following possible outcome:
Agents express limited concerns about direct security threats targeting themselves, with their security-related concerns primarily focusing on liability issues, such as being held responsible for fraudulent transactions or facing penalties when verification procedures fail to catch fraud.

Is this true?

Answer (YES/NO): NO